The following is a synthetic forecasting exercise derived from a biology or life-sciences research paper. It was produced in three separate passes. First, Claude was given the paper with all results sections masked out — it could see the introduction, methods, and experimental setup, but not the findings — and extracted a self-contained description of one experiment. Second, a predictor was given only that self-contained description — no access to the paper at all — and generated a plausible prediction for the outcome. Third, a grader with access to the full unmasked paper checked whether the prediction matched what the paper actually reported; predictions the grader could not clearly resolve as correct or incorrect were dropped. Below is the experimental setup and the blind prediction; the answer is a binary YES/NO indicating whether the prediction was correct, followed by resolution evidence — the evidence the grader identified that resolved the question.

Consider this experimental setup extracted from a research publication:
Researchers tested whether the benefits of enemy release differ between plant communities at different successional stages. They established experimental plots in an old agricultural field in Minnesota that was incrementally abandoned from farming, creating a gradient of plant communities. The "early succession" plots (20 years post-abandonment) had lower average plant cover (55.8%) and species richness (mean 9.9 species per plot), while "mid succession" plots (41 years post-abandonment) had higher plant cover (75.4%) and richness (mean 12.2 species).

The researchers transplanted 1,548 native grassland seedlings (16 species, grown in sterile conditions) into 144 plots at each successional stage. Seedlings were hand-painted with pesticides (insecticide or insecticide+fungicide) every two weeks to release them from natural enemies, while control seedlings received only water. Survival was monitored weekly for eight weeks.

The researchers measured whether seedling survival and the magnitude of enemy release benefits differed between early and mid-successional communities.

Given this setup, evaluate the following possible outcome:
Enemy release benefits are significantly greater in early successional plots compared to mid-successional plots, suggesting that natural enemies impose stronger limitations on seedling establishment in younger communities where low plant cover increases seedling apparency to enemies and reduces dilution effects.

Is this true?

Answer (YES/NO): NO